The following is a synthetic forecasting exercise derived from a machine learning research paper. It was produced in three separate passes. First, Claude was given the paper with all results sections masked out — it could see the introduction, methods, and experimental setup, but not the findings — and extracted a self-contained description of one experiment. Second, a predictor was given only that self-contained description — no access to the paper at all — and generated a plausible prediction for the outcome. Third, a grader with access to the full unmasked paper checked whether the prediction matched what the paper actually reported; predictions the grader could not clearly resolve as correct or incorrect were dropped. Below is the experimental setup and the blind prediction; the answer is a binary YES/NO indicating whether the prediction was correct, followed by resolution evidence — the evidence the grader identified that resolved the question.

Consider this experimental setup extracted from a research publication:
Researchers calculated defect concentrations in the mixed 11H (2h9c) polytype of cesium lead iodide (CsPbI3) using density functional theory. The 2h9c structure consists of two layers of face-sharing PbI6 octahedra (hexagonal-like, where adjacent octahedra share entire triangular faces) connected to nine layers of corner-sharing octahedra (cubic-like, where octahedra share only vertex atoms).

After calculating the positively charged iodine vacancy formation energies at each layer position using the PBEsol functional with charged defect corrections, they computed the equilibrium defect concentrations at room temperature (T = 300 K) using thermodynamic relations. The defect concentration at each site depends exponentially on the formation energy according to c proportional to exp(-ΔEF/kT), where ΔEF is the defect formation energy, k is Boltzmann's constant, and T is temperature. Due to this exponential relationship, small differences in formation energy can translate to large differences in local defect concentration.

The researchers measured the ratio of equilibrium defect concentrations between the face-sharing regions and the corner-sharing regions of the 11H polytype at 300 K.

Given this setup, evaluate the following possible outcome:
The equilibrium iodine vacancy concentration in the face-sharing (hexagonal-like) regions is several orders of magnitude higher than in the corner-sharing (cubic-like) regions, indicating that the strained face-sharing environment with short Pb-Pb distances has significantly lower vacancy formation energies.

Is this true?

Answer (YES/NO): YES